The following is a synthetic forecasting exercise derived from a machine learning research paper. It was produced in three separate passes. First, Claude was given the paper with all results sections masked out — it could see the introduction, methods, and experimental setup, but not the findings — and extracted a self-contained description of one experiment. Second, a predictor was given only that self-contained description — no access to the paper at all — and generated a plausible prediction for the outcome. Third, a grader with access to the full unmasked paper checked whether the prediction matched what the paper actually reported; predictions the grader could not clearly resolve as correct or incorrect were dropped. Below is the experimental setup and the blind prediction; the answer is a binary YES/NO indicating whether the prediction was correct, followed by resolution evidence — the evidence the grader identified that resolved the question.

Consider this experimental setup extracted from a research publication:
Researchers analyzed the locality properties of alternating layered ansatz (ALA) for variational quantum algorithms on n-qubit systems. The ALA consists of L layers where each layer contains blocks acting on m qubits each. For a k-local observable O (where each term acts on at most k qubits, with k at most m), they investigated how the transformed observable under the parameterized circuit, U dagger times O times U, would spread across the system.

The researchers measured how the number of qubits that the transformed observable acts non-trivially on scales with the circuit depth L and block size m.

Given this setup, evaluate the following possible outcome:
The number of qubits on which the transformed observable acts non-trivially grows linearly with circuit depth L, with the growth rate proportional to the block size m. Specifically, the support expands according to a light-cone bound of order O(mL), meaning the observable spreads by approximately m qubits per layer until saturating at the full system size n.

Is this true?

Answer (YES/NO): YES